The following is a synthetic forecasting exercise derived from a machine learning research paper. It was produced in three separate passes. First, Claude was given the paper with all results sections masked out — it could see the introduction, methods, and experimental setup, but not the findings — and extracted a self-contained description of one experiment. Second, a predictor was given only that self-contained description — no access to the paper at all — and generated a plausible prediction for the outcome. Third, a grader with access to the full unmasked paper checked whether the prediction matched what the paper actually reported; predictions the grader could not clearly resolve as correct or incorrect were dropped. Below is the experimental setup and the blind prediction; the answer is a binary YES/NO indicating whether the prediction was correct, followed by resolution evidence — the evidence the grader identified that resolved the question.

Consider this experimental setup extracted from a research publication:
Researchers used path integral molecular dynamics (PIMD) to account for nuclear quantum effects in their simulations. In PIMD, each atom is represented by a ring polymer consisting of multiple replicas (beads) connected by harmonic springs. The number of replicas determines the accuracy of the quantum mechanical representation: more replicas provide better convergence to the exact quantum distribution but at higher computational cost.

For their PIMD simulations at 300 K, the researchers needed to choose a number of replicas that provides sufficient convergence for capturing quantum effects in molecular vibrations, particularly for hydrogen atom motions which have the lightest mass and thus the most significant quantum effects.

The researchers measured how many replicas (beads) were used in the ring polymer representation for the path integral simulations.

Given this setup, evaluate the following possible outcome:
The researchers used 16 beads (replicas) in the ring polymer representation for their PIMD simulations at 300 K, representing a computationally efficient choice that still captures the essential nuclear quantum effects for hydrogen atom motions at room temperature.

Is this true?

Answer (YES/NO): NO